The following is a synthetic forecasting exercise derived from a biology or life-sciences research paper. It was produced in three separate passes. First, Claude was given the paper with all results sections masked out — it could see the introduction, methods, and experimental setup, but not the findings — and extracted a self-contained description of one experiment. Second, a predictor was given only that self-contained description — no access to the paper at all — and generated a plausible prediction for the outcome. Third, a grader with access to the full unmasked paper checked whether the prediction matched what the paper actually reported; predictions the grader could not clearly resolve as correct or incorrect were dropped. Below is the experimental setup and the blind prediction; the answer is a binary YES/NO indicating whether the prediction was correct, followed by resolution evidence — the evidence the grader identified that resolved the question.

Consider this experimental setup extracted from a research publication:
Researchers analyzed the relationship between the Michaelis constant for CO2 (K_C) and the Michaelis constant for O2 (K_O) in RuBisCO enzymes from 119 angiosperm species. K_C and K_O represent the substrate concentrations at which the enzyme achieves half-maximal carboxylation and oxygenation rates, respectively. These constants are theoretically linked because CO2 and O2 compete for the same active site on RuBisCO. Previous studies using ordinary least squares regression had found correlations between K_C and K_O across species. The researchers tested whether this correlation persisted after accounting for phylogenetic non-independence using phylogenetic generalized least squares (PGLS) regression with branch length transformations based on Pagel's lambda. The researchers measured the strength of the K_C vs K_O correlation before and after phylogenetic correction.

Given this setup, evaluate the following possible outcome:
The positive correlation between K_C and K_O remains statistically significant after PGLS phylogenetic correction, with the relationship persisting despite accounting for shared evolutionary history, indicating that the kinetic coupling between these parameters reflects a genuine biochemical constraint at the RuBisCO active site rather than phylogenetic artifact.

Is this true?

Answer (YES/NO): NO